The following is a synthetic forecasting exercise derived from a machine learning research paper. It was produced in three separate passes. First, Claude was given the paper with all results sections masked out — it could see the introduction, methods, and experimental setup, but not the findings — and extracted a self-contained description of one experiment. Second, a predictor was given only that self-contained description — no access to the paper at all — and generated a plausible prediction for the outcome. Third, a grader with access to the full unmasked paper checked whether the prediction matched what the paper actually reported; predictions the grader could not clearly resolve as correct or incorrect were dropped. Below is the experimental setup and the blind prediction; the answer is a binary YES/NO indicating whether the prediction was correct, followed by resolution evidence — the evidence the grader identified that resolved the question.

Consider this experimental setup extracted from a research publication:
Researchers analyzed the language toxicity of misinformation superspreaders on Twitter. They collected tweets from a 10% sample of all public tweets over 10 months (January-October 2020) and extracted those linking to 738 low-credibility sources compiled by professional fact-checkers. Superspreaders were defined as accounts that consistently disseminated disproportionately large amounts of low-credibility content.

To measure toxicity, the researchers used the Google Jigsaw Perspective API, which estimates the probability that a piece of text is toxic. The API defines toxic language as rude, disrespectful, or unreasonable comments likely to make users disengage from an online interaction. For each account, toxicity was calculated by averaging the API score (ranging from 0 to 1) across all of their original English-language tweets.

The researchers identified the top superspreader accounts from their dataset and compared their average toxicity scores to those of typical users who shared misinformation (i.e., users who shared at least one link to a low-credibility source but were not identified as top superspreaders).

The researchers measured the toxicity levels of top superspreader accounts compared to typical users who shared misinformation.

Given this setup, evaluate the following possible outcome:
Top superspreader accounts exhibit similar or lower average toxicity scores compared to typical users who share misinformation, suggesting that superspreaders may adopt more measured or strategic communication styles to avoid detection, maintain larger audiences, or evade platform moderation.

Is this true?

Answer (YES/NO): NO